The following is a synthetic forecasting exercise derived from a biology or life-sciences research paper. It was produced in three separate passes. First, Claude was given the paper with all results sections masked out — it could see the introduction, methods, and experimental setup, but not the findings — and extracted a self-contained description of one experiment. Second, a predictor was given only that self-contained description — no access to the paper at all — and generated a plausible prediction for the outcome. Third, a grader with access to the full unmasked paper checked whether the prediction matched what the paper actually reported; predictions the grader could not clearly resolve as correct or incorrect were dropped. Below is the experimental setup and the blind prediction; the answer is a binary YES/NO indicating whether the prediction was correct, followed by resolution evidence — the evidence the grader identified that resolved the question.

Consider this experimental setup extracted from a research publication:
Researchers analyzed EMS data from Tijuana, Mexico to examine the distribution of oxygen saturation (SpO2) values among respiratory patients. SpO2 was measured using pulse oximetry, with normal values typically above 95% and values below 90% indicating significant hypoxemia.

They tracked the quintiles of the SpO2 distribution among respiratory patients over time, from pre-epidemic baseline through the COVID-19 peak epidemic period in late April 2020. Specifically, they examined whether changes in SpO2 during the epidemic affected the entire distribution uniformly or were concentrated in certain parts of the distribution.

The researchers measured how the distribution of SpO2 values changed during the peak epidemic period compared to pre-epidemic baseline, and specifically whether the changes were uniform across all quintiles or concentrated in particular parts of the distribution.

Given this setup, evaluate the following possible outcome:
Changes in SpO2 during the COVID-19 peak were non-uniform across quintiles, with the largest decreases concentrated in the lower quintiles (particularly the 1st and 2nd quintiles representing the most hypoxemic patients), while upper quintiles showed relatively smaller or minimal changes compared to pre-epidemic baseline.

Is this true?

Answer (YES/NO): YES